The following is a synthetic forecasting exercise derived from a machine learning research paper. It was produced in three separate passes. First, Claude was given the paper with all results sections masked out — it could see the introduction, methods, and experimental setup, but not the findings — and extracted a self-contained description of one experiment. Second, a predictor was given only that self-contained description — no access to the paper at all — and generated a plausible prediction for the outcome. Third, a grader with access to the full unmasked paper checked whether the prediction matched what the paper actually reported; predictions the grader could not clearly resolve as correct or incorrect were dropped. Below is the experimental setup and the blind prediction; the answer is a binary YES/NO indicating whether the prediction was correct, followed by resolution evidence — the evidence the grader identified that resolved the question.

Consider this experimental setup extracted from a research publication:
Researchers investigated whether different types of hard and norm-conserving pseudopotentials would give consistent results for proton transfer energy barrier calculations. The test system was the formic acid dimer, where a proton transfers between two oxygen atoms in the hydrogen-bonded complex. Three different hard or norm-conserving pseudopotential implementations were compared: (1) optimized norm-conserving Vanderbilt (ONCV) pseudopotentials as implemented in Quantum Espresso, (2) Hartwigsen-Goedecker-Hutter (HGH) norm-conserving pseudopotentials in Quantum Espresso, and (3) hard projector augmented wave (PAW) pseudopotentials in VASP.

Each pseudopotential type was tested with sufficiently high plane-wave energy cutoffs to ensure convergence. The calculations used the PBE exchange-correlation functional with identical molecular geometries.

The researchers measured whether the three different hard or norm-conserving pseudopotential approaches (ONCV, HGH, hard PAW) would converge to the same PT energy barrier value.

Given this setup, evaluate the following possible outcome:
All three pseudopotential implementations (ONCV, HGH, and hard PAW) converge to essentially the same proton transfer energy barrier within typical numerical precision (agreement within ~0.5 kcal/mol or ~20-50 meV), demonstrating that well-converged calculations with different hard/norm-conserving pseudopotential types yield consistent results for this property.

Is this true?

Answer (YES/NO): YES